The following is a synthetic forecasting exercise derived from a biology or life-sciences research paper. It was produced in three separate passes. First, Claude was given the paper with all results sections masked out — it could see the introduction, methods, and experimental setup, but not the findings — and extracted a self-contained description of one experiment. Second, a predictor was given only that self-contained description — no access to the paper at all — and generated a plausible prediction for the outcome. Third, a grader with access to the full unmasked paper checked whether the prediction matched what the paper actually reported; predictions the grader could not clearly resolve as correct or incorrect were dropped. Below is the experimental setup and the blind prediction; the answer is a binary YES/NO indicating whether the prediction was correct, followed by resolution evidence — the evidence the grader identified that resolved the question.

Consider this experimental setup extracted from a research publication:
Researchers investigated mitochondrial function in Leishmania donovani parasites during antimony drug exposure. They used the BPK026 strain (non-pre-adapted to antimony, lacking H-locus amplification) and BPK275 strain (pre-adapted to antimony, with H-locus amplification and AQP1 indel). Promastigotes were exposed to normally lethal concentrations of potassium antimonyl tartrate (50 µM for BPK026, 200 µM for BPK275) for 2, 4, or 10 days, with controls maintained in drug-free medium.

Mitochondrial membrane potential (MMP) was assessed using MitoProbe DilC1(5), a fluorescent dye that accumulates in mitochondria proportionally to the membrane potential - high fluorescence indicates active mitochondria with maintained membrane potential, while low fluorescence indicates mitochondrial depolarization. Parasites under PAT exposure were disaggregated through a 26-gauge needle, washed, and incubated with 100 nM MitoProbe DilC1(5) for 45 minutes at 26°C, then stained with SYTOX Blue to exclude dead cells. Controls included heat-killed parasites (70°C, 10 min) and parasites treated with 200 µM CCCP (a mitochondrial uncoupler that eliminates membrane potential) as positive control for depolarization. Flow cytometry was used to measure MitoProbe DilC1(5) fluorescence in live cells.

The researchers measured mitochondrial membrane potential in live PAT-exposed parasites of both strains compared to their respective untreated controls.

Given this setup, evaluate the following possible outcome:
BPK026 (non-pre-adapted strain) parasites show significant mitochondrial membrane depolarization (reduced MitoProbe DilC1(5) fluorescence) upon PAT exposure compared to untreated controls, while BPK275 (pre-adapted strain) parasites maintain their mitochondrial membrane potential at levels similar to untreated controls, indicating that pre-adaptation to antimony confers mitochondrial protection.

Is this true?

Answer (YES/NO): NO